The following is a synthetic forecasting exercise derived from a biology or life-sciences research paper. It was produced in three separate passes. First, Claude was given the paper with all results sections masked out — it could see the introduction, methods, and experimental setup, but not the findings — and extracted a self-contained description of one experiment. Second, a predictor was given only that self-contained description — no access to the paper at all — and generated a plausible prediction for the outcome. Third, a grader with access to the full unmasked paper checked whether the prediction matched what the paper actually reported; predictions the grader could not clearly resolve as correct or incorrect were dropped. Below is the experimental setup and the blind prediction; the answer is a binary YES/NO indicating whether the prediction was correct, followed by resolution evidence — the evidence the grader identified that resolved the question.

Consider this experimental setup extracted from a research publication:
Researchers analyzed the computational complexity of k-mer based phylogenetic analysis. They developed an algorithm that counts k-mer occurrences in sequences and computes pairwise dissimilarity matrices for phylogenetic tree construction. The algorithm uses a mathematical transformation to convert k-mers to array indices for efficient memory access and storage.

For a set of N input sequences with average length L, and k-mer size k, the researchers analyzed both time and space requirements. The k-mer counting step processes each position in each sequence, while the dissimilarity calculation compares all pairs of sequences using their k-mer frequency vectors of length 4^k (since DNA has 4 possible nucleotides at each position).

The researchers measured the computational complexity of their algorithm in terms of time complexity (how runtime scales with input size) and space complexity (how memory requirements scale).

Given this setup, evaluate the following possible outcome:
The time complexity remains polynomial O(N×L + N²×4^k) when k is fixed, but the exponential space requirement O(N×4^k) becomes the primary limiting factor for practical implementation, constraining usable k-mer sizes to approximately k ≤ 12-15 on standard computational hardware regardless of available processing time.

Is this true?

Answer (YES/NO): NO